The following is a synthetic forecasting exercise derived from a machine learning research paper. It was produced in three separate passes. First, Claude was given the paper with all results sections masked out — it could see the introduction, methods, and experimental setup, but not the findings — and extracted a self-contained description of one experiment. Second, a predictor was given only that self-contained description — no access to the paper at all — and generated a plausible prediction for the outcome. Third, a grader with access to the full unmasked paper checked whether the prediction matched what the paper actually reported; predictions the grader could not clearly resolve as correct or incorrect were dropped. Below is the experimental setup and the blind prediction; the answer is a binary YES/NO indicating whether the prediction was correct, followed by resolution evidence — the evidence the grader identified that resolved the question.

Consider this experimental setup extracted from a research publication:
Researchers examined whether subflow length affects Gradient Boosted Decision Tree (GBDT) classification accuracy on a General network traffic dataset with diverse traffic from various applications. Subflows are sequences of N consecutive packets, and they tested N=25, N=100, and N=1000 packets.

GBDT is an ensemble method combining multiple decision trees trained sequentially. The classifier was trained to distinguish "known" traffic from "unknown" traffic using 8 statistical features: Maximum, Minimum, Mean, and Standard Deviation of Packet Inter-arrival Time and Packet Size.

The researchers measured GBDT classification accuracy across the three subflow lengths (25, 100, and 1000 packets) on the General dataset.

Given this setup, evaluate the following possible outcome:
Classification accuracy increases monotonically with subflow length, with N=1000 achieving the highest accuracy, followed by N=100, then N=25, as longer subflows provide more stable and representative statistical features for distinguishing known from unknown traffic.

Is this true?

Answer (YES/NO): NO